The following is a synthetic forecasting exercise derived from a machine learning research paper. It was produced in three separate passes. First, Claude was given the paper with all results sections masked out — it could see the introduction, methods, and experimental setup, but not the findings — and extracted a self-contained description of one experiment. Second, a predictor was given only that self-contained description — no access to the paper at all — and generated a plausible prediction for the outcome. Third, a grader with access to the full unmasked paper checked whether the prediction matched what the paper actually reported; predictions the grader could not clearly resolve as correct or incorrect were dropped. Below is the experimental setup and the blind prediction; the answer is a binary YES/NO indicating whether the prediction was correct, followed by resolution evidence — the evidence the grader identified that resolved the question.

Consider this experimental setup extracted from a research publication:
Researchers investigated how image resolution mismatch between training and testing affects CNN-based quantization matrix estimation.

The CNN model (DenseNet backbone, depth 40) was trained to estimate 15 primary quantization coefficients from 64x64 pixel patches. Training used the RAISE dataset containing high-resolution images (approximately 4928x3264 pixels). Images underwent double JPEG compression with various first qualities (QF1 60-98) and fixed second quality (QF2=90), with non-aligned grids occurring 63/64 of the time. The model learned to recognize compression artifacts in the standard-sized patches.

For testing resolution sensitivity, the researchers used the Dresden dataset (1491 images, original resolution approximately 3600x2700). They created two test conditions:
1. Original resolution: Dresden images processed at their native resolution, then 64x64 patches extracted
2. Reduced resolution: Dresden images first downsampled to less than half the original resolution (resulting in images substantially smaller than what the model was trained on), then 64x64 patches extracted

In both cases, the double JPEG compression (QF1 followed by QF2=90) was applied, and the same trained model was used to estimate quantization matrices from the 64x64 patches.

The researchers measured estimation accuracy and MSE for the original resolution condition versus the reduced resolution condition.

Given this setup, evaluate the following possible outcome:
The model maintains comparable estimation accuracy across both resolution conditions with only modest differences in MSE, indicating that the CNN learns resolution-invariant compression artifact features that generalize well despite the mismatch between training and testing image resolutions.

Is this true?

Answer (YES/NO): YES